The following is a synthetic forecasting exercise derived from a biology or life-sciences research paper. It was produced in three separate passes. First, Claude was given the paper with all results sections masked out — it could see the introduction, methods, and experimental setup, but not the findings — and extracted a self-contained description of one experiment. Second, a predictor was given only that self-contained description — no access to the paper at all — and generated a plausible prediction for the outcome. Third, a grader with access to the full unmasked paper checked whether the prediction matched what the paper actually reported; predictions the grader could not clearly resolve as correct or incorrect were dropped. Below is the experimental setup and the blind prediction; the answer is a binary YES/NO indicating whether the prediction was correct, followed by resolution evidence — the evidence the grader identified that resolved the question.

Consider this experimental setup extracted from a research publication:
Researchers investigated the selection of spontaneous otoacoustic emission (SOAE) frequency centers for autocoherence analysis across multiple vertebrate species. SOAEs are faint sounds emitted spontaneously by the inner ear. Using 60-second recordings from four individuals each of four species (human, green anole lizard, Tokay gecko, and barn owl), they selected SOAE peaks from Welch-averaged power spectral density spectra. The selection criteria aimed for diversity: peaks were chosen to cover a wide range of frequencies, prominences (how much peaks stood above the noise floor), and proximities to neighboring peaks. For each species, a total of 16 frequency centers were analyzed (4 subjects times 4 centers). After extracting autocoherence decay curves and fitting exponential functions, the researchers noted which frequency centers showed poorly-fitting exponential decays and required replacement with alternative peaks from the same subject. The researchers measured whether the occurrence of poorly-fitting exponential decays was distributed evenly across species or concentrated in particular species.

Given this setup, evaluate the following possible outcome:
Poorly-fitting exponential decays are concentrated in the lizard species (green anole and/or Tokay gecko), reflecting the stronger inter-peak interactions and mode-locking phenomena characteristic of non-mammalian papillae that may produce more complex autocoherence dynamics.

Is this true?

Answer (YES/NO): NO